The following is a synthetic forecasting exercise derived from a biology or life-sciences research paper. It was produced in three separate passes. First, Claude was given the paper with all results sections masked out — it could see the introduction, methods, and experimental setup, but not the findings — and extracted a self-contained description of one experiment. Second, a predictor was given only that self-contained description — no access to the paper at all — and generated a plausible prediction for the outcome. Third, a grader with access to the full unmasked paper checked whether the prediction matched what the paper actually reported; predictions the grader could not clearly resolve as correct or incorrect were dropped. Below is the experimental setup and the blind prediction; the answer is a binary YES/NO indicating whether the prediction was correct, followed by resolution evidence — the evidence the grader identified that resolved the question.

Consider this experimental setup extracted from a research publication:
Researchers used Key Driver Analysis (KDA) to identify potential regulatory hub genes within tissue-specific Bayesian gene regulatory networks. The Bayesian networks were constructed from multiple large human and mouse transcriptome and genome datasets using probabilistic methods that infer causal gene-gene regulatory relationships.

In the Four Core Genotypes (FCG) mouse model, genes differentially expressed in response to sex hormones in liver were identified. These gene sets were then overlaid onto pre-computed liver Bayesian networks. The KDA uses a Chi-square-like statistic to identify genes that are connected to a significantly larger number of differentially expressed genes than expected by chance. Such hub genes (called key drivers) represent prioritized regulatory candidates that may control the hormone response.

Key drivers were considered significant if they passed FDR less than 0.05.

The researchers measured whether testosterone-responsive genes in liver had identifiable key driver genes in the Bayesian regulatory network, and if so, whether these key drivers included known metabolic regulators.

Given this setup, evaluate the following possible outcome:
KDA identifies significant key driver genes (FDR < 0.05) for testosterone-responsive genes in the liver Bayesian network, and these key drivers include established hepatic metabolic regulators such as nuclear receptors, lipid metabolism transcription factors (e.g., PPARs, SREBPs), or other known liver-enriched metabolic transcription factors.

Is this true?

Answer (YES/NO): NO